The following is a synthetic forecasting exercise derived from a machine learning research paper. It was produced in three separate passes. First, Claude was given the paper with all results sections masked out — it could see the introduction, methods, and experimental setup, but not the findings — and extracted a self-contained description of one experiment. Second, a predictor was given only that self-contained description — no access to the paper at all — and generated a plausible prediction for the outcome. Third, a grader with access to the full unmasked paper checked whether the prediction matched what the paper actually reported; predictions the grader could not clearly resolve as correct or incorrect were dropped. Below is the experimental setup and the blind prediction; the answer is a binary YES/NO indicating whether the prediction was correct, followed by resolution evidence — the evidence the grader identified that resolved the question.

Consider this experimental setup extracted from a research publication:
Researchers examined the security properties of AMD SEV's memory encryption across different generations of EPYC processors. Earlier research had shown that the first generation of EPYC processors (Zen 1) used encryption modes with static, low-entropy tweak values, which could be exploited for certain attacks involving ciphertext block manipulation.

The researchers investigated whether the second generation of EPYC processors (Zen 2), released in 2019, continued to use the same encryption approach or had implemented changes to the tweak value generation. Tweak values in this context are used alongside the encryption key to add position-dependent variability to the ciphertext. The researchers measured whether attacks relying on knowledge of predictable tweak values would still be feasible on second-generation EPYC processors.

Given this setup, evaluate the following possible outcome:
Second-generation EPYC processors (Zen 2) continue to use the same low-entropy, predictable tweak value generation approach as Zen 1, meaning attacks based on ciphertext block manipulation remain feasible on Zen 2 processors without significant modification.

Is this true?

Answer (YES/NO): NO